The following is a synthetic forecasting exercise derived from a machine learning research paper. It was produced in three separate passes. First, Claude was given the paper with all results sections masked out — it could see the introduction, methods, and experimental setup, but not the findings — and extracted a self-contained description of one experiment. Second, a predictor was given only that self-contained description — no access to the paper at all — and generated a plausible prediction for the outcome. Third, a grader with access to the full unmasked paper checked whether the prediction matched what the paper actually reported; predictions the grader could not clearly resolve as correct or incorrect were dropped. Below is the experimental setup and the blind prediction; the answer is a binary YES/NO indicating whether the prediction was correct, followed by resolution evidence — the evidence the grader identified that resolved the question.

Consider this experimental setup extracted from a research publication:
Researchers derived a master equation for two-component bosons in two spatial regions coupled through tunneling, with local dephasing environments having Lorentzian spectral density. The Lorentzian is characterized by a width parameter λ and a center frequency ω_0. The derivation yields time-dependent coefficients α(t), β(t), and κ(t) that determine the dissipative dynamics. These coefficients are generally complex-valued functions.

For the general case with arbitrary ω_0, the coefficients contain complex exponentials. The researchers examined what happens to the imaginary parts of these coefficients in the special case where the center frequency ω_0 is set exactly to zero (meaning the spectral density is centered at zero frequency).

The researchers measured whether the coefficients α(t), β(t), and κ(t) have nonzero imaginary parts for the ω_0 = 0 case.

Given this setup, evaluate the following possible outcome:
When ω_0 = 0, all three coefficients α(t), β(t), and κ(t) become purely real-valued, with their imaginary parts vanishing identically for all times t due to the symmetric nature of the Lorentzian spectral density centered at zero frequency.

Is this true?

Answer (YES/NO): YES